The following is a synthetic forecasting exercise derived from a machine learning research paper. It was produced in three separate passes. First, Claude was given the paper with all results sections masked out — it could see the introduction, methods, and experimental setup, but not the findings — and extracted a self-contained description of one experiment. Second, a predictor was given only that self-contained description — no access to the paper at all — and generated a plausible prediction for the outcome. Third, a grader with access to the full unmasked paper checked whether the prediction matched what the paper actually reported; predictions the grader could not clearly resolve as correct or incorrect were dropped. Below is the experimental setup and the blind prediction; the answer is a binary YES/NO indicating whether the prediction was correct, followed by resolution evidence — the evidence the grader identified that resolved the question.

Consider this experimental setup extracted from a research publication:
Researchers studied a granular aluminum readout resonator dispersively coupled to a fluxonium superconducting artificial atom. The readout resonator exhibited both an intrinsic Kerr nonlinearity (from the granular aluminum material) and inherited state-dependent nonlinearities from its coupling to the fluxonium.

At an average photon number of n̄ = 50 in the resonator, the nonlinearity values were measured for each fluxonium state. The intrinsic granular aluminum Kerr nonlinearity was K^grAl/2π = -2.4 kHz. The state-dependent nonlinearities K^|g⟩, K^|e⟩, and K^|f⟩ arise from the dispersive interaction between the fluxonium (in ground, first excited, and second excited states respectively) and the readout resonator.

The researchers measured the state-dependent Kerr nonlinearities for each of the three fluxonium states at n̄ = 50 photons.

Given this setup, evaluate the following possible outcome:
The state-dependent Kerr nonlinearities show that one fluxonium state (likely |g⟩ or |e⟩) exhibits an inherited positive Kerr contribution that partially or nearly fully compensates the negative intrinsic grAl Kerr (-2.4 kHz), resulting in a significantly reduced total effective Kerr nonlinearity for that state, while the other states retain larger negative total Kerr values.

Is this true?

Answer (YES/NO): YES